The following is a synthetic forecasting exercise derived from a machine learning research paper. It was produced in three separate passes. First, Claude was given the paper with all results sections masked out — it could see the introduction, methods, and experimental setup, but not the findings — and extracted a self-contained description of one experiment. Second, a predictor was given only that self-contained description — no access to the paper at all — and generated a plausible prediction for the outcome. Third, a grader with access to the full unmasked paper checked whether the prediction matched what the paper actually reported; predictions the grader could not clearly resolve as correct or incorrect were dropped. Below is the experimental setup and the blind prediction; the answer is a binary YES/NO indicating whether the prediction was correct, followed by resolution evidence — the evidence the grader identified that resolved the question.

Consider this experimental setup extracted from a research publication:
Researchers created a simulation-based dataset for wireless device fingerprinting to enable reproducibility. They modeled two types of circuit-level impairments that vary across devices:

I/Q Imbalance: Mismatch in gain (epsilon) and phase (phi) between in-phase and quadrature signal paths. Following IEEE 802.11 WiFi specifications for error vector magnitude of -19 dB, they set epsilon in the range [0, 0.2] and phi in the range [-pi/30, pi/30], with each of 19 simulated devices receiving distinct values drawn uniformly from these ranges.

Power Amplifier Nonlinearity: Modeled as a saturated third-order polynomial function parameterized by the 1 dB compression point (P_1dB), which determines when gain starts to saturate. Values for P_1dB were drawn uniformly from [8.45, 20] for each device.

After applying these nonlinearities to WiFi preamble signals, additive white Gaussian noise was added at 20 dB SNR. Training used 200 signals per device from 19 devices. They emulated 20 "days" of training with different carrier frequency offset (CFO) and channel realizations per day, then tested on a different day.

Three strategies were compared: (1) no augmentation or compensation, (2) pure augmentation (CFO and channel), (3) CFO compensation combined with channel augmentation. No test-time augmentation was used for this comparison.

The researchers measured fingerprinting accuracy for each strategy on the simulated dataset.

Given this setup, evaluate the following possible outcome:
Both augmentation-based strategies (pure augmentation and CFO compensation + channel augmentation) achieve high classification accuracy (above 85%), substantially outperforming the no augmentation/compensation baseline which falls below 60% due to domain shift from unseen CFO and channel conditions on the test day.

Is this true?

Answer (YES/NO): NO